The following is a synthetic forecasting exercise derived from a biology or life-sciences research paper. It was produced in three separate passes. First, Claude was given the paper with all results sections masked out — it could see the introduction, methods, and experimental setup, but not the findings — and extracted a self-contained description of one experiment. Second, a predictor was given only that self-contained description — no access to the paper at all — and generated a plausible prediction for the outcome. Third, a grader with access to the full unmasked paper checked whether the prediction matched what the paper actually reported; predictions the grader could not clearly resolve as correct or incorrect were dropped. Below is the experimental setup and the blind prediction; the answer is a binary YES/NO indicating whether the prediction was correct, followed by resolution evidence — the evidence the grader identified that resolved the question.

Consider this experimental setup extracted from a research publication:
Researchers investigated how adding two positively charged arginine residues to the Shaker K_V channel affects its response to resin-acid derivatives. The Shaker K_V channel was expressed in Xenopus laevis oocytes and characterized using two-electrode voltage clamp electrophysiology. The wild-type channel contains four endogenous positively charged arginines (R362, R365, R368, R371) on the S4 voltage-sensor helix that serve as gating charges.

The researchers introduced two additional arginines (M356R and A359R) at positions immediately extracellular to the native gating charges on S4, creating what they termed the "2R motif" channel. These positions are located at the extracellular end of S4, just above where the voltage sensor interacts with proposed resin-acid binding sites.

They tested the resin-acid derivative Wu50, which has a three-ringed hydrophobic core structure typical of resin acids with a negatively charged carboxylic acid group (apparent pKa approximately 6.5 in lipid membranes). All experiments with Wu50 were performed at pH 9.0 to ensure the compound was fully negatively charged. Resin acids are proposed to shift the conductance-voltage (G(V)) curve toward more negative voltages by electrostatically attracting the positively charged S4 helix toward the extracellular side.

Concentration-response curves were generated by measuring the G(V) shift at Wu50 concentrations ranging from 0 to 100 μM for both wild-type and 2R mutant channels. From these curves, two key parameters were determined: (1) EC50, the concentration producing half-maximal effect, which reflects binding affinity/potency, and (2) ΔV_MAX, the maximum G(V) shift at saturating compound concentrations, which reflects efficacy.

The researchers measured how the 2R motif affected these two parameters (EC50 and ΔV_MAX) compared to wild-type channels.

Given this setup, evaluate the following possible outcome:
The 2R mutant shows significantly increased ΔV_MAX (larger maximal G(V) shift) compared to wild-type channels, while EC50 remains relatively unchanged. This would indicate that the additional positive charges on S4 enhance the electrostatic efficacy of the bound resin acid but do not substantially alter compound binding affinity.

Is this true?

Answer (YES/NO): YES